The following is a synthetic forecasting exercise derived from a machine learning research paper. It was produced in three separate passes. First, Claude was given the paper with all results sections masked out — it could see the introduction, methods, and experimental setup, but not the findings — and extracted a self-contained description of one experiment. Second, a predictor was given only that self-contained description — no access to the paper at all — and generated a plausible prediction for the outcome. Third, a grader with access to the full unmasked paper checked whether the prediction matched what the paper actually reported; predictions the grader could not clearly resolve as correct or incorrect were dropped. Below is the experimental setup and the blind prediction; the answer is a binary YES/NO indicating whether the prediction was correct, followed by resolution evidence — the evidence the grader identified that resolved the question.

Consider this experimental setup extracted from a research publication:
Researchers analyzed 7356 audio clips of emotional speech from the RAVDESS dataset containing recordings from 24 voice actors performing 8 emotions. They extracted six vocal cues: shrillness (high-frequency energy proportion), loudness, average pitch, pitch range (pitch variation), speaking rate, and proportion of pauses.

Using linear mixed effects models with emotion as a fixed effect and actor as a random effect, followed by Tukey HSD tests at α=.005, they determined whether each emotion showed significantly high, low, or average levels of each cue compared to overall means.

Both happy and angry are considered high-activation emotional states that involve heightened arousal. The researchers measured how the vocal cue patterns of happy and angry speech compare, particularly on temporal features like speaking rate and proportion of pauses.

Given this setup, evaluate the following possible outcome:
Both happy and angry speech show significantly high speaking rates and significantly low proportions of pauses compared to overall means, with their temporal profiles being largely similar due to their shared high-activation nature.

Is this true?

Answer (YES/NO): NO